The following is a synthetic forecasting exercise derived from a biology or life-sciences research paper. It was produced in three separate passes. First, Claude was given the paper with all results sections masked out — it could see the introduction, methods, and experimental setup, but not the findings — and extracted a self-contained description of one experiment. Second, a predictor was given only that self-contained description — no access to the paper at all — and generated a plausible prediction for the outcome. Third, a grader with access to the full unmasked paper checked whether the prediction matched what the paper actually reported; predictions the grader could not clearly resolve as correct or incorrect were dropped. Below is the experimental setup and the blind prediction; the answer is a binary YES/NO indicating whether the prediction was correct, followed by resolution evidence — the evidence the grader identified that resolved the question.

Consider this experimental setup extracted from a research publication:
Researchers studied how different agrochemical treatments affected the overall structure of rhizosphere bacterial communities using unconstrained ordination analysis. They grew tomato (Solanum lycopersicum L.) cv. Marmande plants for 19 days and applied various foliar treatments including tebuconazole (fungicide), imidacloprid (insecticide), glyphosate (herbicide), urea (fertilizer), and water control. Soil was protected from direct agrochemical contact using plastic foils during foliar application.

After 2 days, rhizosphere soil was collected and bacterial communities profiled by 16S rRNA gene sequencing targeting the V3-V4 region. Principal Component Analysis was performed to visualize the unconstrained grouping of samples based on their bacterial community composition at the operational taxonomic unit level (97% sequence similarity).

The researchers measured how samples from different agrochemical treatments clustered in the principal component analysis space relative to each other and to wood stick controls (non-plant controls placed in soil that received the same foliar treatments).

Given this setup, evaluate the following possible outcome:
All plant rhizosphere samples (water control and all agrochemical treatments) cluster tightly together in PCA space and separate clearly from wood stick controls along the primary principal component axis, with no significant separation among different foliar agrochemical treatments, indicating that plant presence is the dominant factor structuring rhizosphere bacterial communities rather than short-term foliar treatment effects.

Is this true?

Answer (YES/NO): NO